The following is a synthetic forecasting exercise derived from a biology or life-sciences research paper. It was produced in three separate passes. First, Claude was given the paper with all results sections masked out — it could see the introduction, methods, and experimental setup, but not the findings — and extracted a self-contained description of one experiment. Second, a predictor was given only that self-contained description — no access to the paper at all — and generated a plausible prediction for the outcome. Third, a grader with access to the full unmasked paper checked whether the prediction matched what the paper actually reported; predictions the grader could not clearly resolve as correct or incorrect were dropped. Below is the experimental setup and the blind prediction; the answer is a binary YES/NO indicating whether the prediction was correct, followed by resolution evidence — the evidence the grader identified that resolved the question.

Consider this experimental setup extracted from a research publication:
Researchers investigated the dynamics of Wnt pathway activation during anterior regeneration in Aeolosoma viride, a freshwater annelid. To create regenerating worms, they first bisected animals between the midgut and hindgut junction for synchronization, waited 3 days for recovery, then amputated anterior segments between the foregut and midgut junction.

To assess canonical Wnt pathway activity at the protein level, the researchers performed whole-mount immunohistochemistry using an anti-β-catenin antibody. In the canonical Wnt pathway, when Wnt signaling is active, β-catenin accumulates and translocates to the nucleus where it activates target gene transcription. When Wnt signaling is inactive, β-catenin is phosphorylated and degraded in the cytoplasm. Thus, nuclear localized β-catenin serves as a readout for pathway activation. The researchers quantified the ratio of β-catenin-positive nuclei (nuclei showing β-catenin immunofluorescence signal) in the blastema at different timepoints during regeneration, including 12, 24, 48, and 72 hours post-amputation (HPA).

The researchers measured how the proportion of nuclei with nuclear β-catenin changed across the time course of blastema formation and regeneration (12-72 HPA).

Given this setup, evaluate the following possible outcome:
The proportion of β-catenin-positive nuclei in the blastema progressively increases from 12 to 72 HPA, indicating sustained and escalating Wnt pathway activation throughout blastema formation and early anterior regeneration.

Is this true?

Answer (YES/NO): NO